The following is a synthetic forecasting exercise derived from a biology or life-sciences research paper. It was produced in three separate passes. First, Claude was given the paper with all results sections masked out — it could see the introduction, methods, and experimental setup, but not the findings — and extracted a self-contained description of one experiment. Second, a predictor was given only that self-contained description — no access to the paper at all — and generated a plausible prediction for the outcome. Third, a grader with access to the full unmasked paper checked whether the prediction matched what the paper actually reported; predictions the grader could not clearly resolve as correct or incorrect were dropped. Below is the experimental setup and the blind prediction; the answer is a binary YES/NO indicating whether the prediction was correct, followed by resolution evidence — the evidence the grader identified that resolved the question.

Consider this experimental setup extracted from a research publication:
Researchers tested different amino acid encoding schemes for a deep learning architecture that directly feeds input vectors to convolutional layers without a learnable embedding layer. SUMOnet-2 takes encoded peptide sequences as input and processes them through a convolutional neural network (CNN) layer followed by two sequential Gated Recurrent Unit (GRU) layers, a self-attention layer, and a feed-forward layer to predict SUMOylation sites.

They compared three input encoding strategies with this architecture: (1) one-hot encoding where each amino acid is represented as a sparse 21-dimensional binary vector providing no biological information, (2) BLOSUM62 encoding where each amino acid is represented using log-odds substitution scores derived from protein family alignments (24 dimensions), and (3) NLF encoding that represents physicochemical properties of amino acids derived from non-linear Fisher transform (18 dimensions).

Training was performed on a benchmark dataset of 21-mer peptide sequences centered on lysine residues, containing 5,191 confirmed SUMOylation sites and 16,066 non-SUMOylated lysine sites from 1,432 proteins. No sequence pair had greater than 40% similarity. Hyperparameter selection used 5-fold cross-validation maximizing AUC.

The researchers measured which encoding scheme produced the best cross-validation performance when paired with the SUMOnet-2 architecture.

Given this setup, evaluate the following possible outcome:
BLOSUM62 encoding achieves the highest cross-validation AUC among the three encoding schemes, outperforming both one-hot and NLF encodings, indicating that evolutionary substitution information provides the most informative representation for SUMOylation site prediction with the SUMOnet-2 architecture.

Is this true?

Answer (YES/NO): NO